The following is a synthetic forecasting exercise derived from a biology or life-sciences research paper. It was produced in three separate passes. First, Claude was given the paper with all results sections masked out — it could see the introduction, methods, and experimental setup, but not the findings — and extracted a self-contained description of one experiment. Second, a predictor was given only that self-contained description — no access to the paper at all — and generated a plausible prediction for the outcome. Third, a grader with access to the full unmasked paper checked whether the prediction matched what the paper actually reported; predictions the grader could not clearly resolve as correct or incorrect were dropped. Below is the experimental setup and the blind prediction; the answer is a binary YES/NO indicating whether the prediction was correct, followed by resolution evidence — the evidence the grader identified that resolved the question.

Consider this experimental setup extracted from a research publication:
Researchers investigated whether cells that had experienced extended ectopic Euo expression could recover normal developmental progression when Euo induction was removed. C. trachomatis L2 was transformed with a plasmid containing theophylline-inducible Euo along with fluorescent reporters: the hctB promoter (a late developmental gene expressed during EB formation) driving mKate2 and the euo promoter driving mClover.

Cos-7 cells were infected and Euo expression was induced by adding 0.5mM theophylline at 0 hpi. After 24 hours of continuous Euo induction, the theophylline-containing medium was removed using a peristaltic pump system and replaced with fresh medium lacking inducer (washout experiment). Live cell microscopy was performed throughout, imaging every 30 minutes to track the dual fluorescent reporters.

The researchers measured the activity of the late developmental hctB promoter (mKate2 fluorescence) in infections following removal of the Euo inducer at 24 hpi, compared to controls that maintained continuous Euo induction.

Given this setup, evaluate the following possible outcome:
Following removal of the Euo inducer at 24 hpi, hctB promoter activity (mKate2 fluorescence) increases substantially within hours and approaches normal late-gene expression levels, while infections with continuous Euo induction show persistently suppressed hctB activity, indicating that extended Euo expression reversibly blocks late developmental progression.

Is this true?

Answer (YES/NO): YES